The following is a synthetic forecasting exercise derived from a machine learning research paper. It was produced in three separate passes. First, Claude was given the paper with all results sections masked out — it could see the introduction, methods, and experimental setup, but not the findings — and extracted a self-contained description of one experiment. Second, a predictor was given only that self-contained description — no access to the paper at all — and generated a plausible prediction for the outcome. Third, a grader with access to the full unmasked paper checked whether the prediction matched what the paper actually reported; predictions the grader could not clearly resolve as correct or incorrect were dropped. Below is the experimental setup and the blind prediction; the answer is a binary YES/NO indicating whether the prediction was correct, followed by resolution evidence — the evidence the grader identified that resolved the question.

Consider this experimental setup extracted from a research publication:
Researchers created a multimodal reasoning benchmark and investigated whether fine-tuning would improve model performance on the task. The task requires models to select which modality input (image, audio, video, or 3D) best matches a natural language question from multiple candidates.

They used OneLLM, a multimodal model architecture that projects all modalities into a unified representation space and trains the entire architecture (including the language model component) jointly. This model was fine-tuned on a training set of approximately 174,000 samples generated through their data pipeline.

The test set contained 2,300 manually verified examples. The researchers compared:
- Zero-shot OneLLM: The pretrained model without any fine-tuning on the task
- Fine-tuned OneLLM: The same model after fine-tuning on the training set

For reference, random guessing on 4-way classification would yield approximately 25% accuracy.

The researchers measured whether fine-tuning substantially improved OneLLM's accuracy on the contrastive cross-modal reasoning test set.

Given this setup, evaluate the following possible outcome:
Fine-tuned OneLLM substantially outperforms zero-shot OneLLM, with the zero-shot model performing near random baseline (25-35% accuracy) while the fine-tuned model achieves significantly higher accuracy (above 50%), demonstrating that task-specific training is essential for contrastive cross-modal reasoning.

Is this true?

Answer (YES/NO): NO